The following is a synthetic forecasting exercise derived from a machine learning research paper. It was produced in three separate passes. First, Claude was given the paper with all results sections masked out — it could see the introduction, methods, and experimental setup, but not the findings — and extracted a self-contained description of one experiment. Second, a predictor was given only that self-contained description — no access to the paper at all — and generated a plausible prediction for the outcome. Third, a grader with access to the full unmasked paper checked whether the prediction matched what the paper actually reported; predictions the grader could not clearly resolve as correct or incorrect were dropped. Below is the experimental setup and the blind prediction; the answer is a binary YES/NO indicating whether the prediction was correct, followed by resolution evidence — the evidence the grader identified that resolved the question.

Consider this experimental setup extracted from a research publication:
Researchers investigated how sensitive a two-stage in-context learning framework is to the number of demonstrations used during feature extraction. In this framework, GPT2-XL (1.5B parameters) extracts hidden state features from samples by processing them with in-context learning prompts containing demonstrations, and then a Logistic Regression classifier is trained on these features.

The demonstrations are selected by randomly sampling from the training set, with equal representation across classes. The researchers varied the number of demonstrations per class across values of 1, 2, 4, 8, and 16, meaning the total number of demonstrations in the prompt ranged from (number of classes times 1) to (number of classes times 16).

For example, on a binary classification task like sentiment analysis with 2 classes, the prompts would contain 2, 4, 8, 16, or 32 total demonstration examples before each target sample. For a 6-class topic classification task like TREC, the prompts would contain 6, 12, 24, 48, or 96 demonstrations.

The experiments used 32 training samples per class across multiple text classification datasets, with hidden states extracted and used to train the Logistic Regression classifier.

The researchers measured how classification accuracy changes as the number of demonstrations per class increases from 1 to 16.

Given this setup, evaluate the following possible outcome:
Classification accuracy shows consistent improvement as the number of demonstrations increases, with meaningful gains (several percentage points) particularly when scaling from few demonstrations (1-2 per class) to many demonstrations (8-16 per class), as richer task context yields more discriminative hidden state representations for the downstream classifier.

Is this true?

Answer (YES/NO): NO